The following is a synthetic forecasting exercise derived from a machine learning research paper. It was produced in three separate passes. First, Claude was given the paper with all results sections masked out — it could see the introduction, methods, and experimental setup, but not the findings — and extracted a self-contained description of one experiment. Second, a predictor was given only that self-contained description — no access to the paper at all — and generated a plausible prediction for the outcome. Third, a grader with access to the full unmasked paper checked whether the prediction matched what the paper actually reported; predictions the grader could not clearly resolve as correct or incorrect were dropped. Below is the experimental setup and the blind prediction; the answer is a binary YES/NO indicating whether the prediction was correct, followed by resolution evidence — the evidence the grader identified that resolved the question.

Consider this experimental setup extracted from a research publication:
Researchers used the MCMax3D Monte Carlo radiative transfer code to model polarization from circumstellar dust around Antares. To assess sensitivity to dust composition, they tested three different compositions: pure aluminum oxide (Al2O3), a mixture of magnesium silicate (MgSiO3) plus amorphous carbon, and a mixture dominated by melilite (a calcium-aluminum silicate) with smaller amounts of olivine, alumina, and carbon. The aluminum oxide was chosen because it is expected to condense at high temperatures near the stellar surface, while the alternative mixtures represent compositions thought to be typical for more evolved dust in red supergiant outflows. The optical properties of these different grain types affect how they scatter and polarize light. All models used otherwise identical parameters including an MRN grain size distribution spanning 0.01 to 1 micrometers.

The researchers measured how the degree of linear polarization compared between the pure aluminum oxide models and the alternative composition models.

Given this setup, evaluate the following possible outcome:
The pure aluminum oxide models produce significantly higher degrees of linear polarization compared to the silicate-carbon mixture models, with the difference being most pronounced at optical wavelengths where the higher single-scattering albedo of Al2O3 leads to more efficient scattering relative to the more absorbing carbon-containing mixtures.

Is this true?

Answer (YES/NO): NO